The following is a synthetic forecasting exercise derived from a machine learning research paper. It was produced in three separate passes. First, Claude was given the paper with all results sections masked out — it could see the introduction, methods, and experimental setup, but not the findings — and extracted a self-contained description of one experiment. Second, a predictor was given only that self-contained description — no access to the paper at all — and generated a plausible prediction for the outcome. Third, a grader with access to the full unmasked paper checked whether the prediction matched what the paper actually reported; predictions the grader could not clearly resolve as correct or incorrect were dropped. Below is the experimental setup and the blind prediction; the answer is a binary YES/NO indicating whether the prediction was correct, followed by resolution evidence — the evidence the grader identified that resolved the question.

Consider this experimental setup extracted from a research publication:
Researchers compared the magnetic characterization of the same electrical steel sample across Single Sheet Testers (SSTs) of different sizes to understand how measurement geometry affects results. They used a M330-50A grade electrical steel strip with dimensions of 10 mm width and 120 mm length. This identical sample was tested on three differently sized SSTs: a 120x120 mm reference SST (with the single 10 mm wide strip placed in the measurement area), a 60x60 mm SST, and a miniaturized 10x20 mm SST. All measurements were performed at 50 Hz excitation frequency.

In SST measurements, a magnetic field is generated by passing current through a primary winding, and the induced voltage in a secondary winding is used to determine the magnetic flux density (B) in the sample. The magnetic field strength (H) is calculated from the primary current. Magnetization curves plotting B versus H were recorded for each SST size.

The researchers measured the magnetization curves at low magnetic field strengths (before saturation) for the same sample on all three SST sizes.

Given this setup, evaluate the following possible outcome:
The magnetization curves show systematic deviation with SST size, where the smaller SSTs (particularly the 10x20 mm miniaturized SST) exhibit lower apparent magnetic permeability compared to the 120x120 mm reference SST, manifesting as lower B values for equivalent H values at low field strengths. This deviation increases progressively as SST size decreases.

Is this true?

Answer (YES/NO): YES